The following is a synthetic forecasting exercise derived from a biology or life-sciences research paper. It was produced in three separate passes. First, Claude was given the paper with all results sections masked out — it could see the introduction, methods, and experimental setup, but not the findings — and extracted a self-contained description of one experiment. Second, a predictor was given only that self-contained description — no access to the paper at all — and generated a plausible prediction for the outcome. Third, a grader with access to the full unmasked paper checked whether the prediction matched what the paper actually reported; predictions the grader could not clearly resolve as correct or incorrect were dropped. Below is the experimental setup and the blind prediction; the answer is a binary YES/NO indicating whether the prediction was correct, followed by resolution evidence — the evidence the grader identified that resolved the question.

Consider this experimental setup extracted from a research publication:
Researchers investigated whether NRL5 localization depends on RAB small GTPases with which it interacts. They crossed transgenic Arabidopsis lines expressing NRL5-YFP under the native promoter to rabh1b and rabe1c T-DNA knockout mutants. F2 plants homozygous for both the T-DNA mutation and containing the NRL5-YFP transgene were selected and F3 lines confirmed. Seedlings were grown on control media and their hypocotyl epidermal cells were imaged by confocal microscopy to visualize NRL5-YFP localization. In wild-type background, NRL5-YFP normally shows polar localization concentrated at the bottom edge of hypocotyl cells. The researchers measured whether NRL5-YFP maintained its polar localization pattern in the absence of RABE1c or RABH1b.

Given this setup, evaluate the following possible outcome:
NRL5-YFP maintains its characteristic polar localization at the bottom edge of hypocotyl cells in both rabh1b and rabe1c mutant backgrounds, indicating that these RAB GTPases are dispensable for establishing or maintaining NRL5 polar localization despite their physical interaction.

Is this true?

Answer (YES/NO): NO